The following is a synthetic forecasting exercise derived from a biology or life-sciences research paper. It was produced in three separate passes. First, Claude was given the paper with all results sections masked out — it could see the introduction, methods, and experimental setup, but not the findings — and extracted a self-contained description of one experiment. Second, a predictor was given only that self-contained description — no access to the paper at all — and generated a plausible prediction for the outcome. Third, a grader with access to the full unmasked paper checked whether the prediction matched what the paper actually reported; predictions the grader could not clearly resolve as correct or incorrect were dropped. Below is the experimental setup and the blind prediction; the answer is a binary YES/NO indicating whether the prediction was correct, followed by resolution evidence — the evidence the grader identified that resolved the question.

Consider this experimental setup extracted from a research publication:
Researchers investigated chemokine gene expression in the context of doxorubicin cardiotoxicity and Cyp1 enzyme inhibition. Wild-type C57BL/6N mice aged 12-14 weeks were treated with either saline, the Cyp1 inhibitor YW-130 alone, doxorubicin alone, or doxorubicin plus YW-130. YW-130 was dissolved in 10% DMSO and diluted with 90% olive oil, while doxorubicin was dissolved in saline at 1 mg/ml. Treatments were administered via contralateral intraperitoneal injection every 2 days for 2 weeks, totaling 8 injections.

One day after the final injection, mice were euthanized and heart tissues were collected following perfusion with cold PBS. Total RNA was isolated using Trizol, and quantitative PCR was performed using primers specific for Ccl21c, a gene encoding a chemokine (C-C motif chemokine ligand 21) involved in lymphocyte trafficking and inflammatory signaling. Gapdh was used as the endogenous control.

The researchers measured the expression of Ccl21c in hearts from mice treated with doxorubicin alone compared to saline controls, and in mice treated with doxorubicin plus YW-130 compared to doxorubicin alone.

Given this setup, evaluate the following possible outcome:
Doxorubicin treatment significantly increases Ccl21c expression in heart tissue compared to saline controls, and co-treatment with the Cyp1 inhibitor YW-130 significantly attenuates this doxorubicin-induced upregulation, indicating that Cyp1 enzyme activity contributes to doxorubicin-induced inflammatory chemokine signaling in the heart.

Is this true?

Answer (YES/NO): NO